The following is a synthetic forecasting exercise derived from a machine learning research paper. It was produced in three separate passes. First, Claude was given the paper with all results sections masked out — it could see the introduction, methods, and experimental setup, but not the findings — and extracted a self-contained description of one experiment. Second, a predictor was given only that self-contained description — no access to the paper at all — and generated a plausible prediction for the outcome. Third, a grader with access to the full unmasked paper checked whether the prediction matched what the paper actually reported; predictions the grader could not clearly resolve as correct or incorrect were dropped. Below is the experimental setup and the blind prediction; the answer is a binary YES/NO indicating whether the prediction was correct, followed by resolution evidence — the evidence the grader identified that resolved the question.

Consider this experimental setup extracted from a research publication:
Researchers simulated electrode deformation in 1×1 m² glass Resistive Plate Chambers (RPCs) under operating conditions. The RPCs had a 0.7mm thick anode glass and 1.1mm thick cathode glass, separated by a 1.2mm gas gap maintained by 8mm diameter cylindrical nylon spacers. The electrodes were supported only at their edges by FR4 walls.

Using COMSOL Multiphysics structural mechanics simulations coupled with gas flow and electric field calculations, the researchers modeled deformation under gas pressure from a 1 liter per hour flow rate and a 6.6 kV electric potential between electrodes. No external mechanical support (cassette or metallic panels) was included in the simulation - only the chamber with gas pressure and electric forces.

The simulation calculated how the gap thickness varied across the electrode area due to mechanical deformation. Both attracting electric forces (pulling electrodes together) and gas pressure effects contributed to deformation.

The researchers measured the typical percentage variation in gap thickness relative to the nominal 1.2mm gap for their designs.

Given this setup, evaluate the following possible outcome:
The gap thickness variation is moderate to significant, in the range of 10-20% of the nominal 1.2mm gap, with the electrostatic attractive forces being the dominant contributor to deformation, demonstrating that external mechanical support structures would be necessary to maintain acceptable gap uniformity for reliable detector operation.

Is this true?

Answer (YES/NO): NO